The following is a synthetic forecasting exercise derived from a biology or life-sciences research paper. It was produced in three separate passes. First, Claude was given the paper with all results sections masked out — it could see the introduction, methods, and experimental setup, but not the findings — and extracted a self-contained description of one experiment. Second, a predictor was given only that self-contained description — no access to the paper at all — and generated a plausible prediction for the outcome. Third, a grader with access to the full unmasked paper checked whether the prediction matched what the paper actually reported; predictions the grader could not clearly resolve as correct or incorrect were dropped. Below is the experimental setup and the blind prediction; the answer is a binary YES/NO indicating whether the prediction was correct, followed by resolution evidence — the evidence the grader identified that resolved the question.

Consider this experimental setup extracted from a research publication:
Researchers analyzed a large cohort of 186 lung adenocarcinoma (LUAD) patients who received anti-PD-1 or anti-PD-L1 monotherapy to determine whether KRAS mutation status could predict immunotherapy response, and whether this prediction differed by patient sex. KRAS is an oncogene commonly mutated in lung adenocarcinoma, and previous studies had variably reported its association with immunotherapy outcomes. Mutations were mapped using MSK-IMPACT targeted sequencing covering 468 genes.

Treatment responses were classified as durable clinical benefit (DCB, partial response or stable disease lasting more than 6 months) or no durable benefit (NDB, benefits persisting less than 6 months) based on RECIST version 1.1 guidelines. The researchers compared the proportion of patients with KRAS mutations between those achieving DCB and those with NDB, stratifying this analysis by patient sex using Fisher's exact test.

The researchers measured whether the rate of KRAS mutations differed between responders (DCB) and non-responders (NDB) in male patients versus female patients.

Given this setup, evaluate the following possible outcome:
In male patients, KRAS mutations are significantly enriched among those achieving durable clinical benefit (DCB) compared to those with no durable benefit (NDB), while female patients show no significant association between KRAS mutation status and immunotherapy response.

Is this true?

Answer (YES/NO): NO